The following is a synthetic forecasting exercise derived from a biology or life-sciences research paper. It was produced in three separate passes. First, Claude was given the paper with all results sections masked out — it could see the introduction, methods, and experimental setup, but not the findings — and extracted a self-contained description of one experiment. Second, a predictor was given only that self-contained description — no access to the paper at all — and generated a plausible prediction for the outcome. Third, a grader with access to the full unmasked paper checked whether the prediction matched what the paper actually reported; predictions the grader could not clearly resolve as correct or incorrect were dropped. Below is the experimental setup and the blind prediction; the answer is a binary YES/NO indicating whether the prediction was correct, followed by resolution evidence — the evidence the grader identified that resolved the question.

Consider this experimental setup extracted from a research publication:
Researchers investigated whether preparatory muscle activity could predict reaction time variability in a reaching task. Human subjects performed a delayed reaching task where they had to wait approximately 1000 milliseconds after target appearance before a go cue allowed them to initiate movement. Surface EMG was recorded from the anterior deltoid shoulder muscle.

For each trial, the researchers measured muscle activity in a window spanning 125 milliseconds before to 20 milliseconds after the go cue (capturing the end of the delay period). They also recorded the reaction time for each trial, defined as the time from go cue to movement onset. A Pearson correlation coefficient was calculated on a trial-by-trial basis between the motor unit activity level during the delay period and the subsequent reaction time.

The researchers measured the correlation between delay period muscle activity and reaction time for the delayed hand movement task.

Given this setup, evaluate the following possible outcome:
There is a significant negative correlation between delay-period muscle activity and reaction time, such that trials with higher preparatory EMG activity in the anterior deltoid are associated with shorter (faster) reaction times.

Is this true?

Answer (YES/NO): YES